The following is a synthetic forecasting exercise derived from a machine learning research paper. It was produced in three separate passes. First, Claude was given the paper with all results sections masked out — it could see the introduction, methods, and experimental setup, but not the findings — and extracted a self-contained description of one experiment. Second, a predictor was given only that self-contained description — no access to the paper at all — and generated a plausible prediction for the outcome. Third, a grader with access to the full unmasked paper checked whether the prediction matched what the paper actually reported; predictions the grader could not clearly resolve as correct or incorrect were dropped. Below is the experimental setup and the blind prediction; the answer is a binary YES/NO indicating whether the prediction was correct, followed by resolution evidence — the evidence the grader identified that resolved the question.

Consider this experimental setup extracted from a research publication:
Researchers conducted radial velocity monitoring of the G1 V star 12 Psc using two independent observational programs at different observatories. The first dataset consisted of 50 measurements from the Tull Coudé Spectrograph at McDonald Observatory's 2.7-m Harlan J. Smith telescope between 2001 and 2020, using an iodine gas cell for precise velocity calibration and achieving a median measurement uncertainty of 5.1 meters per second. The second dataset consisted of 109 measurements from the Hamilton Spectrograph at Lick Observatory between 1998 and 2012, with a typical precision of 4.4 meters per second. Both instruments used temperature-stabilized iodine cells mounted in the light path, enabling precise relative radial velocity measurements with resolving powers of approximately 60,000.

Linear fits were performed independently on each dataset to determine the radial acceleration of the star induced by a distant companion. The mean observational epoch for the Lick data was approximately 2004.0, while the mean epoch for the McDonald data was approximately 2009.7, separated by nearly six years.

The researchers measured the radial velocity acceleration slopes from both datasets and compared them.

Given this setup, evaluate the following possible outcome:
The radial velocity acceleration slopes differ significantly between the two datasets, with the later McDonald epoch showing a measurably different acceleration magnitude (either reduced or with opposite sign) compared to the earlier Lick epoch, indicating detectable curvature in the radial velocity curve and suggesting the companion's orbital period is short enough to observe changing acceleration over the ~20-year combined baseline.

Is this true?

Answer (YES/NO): NO